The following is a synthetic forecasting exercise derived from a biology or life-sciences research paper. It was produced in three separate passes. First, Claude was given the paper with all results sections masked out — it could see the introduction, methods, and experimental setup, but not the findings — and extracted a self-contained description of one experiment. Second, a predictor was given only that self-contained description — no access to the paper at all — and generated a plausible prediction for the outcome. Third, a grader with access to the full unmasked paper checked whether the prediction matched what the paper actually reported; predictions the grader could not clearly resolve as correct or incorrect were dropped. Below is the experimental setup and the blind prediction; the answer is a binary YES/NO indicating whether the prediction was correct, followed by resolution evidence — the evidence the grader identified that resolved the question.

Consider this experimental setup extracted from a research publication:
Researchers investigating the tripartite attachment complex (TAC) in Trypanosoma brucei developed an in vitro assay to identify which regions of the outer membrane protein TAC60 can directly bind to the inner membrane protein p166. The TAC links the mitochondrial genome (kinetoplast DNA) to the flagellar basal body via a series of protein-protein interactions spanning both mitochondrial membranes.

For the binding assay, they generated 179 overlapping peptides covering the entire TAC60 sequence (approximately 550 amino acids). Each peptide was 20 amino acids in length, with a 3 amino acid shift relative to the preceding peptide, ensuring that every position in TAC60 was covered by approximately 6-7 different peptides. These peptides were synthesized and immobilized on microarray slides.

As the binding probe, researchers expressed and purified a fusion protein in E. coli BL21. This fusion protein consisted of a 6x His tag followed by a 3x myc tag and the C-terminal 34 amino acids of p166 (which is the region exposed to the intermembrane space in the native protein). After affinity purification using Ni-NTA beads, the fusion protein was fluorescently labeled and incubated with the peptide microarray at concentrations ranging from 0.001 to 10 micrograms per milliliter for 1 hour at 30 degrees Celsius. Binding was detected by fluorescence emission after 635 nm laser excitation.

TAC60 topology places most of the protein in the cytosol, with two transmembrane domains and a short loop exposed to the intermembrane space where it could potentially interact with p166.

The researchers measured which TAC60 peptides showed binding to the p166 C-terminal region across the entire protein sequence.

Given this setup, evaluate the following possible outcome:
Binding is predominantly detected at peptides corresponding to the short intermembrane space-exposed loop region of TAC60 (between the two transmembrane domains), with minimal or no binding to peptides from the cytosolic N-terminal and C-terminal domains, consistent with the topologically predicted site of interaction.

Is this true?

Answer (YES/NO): NO